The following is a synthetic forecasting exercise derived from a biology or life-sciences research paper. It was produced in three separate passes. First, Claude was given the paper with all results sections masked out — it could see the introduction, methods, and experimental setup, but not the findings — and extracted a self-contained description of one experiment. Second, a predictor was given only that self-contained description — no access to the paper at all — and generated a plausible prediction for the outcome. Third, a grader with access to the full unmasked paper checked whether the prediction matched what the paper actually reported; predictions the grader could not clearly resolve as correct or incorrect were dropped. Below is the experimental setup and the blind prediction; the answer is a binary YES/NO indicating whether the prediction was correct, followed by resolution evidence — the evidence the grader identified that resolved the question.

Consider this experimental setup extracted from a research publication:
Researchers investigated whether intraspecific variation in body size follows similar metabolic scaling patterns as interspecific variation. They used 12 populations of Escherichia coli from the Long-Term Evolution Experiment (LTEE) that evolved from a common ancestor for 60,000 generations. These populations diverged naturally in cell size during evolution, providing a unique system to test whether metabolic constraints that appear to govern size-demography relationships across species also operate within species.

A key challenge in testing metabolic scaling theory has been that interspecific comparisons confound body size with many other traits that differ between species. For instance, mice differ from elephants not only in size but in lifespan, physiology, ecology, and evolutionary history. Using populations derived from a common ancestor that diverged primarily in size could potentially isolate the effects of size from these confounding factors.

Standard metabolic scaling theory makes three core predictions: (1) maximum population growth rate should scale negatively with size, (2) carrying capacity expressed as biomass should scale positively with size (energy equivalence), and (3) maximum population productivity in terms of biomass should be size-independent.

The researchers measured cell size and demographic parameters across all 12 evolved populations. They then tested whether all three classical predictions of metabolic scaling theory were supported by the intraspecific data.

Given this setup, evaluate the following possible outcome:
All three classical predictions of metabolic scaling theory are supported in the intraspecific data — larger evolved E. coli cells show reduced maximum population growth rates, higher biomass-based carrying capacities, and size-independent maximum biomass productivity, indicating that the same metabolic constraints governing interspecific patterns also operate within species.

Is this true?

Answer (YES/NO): NO